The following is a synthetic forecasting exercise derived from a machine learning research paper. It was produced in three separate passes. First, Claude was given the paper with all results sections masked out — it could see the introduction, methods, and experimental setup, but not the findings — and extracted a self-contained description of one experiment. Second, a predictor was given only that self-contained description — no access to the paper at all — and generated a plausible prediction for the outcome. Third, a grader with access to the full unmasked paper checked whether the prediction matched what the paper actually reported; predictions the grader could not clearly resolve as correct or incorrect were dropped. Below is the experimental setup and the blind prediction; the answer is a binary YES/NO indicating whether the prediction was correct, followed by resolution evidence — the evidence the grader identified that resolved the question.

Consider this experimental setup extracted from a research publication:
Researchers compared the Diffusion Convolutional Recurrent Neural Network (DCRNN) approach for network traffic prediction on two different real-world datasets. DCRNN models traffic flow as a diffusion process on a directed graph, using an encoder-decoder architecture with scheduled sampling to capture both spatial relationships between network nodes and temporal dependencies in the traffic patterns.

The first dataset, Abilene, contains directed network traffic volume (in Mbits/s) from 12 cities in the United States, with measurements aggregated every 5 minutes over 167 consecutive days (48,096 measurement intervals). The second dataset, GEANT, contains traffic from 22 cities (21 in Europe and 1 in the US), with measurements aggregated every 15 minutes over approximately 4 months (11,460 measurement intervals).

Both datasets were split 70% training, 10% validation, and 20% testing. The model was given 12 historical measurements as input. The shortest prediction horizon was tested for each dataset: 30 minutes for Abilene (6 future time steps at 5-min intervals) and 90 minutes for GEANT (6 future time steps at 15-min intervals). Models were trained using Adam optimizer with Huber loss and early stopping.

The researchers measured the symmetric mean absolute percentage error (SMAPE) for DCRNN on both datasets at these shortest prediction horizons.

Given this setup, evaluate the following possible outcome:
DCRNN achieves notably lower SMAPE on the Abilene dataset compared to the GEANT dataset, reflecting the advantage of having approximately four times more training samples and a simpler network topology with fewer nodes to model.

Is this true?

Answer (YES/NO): NO